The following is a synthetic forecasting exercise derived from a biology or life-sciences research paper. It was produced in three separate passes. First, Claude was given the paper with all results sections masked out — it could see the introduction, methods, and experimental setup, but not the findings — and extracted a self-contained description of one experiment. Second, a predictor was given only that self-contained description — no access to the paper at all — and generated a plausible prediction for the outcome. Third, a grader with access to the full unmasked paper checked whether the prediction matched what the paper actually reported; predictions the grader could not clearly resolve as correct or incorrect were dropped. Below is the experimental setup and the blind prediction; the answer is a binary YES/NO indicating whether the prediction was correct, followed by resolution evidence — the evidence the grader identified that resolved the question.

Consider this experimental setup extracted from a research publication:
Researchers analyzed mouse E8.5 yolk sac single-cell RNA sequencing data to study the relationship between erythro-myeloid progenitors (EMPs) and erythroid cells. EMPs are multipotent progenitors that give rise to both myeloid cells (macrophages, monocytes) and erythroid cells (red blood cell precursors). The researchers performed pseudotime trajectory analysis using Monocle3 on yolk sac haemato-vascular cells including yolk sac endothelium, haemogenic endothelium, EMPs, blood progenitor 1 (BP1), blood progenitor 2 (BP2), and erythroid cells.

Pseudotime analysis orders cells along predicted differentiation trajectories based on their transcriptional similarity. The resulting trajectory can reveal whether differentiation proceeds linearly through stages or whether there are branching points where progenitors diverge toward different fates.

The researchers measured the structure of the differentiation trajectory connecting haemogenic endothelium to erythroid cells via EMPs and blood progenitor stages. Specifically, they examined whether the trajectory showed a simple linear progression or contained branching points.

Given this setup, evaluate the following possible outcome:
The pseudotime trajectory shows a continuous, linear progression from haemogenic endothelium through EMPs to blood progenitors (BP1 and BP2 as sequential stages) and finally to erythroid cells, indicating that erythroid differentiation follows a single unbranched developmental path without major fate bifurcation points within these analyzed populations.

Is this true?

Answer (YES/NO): YES